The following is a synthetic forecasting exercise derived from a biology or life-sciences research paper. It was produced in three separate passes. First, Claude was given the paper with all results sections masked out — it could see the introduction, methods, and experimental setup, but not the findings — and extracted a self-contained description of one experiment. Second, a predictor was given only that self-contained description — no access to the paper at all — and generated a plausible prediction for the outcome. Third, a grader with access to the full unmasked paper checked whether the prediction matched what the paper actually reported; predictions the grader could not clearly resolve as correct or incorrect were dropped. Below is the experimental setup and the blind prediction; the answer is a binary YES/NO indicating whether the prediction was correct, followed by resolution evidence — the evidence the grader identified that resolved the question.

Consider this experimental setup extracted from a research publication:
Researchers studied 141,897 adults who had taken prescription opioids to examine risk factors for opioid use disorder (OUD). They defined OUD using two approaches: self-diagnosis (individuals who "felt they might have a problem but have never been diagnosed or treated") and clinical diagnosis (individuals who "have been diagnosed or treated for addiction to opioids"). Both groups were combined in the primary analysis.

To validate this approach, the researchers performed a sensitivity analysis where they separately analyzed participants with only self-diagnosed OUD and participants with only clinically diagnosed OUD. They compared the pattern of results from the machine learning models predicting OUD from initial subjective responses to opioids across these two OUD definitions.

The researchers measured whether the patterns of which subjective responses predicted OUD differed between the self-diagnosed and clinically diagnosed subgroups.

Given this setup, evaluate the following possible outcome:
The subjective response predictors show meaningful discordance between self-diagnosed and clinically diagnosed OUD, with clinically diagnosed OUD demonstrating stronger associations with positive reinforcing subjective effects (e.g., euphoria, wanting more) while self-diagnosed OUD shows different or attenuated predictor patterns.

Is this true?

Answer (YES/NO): NO